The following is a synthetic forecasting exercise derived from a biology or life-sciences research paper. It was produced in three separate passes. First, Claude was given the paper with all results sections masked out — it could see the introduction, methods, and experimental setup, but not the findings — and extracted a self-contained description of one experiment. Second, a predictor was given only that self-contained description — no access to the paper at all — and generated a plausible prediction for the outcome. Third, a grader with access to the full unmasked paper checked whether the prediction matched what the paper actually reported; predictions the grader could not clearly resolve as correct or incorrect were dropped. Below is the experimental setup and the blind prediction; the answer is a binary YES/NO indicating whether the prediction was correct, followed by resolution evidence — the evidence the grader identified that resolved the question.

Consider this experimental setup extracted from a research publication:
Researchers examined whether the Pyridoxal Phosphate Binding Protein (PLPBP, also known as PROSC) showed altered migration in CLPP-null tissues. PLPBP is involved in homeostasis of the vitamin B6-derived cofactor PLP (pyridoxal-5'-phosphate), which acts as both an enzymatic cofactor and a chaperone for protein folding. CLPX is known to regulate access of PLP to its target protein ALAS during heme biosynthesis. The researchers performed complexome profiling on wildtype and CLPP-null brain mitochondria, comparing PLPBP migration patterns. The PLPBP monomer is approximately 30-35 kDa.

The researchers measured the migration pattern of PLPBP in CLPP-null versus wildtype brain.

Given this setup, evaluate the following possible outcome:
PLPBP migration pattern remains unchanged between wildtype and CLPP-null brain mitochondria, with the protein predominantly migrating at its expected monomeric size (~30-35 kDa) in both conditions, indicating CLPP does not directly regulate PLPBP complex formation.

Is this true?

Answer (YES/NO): NO